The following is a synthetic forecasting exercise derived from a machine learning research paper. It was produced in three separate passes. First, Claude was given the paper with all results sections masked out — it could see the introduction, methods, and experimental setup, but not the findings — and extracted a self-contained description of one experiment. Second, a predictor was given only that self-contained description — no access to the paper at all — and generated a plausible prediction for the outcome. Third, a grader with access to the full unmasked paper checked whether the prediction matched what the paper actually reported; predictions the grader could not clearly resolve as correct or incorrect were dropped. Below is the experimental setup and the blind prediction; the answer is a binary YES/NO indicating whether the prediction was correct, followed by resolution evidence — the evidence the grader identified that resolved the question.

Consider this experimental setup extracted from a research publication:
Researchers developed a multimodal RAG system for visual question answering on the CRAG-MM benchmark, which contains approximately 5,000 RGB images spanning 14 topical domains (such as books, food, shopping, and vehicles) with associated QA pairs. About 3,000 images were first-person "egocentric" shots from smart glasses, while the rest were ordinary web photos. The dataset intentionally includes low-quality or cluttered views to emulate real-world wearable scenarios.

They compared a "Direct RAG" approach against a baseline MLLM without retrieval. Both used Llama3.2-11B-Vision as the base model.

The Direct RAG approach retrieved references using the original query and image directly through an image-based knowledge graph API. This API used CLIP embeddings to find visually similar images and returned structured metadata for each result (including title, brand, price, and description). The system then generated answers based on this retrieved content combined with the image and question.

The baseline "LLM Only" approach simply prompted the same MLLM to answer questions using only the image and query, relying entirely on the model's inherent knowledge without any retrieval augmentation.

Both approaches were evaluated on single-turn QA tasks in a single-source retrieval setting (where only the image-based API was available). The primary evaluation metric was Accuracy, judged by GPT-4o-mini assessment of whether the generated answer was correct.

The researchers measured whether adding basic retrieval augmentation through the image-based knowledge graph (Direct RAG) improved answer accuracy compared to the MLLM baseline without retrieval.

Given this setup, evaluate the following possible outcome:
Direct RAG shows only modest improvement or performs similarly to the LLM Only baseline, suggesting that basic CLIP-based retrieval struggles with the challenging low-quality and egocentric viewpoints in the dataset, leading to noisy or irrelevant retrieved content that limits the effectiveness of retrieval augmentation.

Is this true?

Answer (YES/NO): NO